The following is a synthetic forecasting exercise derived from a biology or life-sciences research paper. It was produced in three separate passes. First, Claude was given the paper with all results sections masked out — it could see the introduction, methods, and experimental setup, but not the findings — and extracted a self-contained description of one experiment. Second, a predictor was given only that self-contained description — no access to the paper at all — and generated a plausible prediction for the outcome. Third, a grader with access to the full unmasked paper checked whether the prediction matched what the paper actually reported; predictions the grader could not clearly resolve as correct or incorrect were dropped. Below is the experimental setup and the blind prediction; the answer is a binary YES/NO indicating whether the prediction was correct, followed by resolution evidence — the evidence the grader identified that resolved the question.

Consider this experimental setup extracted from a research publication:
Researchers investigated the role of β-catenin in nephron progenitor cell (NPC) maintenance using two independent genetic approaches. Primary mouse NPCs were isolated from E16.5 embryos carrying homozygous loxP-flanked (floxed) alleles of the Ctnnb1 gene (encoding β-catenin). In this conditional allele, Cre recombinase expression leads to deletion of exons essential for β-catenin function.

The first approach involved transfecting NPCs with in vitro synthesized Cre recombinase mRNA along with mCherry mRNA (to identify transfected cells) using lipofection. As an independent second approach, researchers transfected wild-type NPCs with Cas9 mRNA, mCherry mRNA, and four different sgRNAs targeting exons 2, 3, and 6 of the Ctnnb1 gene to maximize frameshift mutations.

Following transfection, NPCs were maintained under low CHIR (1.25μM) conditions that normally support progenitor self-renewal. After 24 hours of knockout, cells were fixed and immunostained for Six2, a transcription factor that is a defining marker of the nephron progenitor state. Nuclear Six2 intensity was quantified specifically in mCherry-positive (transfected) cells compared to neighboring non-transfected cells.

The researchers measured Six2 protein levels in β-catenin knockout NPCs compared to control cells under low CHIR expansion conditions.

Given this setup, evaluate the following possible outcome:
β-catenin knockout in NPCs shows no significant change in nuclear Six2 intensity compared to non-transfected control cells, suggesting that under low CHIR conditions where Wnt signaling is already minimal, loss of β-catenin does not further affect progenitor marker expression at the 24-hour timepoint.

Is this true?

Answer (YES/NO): NO